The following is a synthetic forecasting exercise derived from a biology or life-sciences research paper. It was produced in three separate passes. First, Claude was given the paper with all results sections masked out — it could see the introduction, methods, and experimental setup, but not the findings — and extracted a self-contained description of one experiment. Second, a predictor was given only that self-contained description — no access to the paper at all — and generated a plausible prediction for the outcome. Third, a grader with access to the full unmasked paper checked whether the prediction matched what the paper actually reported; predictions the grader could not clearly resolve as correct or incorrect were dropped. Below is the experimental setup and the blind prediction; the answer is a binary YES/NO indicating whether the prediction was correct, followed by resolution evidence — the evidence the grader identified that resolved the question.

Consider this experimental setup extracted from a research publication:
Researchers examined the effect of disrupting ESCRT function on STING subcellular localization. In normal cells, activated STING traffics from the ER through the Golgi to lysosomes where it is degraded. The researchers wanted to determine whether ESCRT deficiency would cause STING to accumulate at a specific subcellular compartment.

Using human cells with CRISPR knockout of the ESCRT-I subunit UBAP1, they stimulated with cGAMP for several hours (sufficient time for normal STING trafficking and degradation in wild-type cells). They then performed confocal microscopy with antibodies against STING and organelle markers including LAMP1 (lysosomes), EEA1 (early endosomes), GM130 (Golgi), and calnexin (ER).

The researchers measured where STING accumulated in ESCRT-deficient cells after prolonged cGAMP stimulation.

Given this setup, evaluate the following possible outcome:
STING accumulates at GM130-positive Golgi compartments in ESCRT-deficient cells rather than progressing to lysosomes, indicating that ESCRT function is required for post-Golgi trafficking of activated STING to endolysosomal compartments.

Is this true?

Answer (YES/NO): NO